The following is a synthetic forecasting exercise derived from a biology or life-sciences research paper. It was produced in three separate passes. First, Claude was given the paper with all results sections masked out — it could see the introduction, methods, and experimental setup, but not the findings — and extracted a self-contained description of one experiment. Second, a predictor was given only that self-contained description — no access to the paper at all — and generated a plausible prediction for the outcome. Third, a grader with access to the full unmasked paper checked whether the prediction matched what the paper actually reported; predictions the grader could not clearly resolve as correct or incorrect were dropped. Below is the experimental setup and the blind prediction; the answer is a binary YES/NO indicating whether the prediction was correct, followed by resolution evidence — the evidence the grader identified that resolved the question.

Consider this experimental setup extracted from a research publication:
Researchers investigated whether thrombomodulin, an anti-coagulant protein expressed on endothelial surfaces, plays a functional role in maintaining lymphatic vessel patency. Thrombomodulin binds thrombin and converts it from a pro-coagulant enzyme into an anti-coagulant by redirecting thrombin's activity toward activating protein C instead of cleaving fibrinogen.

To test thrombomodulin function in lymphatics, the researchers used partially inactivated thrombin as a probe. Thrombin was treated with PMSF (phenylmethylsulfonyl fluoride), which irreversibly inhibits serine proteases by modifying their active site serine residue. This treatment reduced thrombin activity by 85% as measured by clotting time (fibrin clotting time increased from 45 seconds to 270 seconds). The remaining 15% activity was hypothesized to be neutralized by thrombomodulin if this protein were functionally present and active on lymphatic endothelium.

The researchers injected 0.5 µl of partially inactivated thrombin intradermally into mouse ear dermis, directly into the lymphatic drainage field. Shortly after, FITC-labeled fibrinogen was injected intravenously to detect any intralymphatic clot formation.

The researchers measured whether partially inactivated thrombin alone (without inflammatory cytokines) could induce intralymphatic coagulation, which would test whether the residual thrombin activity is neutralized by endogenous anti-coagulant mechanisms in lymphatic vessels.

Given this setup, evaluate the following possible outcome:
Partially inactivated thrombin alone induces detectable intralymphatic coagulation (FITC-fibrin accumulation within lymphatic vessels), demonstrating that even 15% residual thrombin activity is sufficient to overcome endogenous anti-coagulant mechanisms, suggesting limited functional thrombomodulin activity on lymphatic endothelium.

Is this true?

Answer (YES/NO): YES